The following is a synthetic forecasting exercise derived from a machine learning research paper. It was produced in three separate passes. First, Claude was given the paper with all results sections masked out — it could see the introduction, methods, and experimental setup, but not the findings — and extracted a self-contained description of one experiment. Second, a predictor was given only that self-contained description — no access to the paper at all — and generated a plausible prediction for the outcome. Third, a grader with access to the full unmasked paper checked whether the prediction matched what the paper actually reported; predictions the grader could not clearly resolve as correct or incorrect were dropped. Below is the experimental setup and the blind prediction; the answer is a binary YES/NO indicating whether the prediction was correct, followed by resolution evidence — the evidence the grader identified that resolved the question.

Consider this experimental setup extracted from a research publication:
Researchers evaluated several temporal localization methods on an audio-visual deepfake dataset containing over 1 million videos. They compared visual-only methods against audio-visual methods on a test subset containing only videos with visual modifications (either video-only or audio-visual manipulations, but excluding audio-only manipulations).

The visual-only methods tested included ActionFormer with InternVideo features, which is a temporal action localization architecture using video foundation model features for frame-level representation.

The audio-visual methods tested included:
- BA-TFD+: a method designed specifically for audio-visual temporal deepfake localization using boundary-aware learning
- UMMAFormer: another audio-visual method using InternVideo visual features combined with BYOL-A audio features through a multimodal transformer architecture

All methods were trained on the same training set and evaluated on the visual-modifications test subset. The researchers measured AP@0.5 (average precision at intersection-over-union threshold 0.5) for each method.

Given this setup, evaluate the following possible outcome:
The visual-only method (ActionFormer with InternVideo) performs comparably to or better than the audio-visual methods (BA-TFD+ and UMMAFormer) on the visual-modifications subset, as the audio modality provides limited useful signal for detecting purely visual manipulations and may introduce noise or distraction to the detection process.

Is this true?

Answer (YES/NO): NO